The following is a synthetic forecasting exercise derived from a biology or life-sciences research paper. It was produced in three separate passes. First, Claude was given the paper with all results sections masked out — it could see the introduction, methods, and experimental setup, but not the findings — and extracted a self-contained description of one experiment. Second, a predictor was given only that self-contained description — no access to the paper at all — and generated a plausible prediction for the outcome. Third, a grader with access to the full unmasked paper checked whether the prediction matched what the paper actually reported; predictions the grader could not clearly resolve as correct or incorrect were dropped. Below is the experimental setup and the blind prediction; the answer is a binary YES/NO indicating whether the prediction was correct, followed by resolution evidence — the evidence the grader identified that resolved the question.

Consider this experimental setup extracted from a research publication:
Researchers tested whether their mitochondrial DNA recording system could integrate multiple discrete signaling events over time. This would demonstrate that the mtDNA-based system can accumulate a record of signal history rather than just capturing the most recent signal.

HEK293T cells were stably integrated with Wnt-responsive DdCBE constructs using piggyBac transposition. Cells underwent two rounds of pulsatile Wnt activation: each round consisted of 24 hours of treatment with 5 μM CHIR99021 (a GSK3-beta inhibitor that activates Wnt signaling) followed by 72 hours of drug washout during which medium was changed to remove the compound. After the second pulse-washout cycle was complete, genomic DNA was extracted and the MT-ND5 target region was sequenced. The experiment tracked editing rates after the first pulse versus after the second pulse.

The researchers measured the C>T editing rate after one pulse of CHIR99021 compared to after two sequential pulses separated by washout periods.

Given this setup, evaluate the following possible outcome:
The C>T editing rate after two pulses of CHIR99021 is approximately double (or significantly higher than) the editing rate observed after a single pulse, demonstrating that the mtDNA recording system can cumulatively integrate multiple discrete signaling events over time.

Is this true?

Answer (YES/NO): NO